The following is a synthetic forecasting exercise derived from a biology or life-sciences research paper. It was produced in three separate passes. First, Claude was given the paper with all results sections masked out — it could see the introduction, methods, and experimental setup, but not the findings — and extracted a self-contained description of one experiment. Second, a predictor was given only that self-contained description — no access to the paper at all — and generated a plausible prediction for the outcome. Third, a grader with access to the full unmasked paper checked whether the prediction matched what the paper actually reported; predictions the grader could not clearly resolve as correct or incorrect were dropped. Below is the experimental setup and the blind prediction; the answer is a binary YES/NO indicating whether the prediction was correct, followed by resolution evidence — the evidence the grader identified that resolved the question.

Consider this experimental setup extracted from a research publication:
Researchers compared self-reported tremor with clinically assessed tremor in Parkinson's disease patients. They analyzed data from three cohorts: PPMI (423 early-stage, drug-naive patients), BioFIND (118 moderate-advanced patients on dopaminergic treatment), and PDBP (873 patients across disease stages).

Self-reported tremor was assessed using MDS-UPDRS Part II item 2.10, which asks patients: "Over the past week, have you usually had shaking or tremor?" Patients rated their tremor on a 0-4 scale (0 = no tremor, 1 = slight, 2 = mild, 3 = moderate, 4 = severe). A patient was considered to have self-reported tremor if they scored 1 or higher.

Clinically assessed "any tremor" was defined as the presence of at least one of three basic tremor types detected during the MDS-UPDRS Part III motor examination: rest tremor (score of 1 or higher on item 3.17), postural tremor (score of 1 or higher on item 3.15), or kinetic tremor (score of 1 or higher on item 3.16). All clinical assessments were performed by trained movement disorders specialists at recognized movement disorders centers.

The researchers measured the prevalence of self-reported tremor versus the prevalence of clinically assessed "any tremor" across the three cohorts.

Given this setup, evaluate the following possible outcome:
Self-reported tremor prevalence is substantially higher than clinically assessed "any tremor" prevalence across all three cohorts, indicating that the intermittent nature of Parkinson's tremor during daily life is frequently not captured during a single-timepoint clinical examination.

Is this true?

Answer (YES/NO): NO